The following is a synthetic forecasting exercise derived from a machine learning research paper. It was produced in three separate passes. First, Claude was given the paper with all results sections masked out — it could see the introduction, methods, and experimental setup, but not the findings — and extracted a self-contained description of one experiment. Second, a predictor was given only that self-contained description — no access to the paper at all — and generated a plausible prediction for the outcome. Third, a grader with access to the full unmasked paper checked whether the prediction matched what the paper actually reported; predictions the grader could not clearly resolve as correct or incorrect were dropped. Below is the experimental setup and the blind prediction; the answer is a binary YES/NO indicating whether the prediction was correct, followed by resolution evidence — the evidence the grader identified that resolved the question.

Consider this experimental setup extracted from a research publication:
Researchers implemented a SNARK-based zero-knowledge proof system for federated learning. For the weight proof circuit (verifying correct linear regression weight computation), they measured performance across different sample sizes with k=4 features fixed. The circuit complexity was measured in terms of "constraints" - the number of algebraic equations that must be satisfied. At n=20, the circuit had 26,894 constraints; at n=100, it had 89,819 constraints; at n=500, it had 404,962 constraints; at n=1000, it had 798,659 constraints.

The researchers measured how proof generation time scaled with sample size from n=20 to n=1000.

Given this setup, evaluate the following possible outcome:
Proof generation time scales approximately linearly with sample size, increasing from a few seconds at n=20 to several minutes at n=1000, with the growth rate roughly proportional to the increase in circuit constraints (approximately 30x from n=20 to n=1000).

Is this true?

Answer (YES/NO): NO